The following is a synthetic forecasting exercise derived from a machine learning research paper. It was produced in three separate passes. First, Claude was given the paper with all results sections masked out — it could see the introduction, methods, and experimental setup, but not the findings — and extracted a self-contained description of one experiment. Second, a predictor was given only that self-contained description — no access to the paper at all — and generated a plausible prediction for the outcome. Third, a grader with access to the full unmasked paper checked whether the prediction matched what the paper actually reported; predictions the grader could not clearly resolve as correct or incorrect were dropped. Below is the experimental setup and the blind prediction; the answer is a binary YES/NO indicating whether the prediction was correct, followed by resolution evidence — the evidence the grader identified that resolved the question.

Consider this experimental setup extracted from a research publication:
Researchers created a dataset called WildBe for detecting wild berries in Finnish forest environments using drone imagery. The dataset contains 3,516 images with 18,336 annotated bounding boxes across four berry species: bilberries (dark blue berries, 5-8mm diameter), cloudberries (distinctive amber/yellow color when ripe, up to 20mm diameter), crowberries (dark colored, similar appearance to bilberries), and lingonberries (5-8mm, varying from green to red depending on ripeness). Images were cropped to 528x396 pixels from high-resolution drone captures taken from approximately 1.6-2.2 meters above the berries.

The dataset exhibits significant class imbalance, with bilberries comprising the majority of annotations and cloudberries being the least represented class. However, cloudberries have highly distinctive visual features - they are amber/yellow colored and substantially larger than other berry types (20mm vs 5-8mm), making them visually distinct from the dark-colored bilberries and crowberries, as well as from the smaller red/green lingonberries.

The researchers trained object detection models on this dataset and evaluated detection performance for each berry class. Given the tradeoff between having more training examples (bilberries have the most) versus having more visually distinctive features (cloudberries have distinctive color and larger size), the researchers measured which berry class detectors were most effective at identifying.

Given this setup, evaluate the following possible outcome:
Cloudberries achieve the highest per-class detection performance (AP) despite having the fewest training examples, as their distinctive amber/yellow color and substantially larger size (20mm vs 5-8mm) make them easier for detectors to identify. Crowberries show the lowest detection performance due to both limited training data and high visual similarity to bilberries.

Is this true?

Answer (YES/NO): NO